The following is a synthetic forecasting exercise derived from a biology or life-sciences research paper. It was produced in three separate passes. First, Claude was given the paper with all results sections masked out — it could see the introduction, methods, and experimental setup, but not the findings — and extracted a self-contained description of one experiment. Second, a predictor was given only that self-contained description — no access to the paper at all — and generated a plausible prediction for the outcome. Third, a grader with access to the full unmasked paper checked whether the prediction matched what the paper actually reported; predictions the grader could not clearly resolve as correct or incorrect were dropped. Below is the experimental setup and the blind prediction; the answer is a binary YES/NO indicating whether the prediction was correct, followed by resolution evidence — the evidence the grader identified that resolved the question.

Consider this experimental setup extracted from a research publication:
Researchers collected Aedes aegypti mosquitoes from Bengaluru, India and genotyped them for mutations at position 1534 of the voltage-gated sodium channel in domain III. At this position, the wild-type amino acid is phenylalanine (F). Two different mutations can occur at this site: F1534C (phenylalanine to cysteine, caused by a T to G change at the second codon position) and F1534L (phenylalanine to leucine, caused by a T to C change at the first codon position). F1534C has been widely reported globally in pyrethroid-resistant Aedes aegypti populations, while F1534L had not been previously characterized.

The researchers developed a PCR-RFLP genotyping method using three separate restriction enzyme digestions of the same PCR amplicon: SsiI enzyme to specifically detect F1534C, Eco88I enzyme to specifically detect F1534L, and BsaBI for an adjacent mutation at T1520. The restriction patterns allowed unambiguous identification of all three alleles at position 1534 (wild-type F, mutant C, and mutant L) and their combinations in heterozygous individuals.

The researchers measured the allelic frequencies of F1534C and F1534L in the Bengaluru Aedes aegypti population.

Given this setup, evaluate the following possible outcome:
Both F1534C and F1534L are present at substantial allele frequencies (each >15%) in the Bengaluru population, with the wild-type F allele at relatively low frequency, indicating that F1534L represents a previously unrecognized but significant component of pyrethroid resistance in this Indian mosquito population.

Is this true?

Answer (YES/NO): YES